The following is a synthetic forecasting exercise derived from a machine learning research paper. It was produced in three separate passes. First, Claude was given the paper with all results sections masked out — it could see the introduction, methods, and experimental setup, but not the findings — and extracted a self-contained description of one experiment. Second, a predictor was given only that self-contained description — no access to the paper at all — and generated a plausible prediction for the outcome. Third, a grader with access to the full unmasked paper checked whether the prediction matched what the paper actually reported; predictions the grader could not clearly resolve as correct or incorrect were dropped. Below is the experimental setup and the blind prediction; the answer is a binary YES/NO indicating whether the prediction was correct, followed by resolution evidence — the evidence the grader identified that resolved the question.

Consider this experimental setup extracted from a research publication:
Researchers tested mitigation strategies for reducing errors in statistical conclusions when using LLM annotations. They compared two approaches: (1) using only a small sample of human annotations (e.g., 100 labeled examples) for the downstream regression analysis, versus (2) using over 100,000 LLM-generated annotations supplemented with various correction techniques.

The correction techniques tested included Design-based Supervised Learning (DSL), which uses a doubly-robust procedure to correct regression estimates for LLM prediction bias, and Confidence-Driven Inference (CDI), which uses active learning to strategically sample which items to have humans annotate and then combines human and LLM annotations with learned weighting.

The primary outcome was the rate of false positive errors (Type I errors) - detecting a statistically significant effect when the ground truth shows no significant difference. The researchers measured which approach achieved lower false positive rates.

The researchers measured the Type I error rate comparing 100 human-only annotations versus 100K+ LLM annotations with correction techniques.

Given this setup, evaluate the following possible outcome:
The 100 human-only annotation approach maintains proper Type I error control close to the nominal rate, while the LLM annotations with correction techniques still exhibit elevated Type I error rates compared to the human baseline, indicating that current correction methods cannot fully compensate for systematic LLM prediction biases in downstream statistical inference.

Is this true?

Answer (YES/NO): NO